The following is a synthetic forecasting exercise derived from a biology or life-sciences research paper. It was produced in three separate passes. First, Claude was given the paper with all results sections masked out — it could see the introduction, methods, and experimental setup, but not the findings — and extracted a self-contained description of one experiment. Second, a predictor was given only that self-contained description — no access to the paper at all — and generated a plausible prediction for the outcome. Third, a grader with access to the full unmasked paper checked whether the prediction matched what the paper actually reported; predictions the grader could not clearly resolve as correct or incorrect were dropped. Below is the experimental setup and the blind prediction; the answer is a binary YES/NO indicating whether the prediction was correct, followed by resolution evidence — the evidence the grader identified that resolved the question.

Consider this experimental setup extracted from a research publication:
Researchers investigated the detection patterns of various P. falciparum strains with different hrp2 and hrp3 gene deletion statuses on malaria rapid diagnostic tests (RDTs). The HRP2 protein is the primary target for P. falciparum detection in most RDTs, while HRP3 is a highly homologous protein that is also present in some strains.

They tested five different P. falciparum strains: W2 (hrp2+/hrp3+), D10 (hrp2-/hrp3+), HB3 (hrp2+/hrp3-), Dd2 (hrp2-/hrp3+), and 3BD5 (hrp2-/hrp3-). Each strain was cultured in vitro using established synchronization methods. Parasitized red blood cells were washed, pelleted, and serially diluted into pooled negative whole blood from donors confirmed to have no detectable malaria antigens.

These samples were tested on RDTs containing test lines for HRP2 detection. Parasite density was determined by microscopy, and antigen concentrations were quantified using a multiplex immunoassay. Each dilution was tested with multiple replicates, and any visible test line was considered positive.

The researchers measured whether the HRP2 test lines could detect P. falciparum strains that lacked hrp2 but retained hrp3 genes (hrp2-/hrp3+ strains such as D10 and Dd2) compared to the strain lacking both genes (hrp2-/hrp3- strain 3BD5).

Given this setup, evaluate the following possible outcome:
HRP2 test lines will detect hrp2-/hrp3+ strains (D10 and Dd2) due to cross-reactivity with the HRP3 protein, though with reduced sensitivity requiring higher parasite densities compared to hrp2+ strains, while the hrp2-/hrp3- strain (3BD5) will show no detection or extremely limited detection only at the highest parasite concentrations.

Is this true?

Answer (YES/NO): NO